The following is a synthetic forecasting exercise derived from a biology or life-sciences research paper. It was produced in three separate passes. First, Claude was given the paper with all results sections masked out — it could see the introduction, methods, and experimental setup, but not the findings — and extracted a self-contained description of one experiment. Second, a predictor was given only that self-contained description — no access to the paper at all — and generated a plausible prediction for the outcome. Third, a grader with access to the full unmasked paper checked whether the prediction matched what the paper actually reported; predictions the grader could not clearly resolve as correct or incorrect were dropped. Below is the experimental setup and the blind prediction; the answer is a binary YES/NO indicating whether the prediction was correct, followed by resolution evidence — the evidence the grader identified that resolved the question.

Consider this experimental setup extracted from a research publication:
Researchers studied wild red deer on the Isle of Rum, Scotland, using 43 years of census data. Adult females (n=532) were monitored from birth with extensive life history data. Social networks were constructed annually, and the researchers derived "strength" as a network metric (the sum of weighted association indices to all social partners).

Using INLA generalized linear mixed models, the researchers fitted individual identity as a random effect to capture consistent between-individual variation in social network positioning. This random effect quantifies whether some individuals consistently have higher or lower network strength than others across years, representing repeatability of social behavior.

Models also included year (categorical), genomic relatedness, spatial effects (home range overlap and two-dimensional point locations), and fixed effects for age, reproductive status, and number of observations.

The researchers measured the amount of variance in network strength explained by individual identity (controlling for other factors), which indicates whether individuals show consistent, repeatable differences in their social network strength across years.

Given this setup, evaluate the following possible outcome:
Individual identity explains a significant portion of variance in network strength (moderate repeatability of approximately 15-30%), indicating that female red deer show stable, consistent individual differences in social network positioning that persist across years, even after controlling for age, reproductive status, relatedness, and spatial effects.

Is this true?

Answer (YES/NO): NO